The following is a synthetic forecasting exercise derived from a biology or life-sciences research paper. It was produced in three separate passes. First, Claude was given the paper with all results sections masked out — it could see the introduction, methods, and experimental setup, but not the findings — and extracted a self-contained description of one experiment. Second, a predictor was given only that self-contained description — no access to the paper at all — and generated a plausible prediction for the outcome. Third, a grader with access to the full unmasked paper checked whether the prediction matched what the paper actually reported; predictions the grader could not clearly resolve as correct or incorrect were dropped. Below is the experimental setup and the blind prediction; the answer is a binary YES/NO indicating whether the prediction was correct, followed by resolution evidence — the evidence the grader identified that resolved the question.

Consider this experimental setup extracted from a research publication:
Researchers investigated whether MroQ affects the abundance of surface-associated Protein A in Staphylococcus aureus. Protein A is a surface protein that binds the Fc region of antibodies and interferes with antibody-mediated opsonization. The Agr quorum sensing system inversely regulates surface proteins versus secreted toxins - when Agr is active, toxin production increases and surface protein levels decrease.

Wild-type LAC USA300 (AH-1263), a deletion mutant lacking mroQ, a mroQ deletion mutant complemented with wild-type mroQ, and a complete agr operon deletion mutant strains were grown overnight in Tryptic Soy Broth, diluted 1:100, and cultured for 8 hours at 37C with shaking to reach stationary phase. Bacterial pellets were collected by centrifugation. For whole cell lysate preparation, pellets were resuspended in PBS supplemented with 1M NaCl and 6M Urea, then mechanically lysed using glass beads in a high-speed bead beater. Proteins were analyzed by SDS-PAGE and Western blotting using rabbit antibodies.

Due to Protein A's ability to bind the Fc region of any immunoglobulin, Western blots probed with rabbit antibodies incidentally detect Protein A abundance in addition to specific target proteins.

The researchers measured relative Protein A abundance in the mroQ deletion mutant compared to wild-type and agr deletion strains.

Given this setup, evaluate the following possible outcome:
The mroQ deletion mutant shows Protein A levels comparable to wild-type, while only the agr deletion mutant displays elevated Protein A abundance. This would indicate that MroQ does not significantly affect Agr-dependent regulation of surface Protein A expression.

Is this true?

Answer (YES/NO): NO